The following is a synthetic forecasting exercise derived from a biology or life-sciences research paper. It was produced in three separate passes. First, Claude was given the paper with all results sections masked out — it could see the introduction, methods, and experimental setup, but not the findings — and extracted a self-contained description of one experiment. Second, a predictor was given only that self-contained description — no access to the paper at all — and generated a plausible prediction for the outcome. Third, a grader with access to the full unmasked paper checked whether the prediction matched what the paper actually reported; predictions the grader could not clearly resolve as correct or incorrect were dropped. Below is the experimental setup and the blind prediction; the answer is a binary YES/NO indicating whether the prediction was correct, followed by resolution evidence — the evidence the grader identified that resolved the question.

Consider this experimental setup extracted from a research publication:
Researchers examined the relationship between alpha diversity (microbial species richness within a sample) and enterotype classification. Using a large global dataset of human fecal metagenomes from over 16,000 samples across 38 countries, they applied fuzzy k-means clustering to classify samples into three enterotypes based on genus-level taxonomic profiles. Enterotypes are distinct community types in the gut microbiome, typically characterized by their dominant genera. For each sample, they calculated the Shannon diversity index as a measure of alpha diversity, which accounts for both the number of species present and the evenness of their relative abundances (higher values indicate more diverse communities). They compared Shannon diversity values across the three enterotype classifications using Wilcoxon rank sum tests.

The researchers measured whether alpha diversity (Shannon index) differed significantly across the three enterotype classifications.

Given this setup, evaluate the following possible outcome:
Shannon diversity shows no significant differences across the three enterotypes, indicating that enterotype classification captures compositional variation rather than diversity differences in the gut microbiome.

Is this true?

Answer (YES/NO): NO